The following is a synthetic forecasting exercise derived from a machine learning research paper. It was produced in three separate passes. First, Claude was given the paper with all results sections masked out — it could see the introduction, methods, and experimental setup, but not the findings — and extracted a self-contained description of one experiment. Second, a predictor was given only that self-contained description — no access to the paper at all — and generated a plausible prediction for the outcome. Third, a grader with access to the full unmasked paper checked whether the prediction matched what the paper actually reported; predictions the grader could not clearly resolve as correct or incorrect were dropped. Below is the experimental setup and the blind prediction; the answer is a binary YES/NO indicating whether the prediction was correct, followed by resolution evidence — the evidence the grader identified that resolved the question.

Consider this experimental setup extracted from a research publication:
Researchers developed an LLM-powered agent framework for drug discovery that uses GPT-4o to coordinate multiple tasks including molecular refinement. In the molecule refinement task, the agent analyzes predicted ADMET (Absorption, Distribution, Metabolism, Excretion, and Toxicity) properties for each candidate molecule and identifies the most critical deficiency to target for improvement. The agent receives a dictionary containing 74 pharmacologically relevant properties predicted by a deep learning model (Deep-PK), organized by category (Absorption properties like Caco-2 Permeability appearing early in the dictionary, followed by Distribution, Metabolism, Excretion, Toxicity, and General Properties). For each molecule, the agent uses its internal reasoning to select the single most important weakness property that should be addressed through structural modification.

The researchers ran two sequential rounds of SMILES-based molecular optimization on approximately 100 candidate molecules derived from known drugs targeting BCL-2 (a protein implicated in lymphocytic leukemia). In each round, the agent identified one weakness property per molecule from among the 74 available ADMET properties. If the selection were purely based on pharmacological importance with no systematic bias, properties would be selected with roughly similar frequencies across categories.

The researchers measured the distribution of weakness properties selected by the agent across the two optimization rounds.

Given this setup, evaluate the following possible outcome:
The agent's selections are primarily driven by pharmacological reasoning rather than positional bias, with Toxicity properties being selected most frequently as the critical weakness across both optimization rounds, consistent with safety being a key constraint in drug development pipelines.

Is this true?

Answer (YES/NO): NO